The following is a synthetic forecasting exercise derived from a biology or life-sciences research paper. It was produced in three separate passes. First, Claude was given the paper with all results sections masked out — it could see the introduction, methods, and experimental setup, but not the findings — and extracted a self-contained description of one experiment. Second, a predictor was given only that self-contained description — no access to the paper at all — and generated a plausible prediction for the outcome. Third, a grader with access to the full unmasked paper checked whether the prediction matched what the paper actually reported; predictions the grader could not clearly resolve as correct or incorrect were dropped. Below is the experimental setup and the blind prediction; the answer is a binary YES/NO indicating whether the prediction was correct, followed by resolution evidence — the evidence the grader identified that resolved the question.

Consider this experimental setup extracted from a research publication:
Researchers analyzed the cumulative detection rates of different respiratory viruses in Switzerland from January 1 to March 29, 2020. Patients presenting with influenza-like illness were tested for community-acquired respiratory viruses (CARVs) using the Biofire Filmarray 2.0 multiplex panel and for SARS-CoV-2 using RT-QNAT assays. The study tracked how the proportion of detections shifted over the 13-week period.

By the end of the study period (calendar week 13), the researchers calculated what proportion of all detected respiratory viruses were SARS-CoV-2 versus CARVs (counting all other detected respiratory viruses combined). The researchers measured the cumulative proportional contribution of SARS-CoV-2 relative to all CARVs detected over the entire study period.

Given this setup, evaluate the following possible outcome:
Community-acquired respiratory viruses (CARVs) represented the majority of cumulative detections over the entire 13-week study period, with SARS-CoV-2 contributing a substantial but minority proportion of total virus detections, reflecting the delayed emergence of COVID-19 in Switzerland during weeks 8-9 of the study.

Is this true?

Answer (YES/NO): YES